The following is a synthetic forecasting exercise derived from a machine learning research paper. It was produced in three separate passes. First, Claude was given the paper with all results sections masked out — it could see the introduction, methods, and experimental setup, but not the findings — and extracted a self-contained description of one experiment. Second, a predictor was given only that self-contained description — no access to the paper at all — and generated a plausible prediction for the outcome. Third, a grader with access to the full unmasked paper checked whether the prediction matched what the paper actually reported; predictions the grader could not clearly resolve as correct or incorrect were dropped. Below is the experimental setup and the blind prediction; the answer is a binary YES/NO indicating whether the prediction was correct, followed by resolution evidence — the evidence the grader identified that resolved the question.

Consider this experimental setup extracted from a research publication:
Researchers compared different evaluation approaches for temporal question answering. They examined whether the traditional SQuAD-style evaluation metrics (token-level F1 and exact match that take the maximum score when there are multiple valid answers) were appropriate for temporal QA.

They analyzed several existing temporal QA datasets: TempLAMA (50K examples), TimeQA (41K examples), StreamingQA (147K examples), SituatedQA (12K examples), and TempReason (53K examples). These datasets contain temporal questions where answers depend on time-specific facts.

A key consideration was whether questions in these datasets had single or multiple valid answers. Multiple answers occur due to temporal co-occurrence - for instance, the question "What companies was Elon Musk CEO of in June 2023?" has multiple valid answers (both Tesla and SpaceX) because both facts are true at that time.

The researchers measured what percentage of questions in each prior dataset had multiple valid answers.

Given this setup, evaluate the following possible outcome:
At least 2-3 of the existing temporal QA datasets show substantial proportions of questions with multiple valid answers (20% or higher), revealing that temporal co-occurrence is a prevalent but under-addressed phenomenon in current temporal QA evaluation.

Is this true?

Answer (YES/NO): YES